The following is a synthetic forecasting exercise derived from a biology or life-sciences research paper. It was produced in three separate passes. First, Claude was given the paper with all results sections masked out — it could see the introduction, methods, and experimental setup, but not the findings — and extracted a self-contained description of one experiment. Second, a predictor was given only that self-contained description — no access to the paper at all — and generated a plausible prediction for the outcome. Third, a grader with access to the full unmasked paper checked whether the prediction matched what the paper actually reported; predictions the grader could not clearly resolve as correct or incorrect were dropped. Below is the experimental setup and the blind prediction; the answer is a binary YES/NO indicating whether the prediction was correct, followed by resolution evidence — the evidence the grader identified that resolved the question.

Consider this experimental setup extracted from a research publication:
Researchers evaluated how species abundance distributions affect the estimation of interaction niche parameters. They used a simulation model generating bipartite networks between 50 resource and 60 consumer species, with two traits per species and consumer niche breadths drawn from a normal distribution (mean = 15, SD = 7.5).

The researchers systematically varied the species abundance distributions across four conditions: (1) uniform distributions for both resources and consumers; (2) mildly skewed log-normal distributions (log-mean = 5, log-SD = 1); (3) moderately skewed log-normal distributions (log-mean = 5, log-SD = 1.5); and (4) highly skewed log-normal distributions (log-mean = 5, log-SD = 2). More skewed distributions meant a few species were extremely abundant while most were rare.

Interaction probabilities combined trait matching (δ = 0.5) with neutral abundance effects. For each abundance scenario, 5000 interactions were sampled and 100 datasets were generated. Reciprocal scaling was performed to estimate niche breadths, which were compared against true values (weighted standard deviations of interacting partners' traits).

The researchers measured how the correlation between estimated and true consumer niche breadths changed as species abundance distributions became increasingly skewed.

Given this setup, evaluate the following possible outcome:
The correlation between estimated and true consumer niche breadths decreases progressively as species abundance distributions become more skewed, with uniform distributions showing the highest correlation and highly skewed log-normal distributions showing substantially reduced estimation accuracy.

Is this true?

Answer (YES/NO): NO